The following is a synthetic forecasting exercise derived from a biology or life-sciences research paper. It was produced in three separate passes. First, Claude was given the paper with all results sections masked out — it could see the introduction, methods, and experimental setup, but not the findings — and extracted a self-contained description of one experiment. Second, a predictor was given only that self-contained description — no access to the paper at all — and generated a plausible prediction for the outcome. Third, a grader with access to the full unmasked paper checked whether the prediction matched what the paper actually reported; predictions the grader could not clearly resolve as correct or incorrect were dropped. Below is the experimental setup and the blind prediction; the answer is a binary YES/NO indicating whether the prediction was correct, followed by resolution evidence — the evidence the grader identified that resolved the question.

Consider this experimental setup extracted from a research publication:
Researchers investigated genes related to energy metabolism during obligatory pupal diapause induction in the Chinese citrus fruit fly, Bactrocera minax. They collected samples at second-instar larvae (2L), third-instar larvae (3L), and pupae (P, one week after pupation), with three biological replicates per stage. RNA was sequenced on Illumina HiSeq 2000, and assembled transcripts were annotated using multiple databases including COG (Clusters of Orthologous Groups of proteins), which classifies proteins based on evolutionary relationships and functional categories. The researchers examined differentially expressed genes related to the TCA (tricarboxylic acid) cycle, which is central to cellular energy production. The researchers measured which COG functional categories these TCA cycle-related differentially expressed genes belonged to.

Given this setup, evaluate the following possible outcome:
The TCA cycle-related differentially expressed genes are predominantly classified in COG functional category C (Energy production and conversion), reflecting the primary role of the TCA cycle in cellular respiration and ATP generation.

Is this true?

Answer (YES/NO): NO